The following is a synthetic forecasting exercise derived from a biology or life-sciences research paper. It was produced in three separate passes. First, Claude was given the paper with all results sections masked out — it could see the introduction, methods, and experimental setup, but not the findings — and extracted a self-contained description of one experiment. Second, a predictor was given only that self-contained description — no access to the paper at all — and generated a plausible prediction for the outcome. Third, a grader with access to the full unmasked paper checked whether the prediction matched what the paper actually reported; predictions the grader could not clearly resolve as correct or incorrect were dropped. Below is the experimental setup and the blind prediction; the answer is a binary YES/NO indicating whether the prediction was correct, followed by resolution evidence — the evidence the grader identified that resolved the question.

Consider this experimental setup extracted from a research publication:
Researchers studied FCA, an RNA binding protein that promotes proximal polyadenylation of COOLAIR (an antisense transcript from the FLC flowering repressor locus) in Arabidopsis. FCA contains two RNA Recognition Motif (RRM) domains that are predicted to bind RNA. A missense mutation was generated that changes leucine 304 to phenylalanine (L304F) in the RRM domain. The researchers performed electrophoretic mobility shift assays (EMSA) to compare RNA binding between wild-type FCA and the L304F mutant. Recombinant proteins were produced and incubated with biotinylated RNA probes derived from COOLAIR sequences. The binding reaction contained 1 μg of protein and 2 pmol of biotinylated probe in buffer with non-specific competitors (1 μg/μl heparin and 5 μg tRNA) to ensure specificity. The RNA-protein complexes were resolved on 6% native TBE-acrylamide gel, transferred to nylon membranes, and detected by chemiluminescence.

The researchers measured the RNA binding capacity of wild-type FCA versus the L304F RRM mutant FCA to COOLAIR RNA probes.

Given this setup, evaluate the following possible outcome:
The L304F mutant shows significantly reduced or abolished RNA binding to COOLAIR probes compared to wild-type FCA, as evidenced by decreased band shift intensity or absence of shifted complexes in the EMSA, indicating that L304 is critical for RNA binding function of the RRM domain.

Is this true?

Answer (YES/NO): YES